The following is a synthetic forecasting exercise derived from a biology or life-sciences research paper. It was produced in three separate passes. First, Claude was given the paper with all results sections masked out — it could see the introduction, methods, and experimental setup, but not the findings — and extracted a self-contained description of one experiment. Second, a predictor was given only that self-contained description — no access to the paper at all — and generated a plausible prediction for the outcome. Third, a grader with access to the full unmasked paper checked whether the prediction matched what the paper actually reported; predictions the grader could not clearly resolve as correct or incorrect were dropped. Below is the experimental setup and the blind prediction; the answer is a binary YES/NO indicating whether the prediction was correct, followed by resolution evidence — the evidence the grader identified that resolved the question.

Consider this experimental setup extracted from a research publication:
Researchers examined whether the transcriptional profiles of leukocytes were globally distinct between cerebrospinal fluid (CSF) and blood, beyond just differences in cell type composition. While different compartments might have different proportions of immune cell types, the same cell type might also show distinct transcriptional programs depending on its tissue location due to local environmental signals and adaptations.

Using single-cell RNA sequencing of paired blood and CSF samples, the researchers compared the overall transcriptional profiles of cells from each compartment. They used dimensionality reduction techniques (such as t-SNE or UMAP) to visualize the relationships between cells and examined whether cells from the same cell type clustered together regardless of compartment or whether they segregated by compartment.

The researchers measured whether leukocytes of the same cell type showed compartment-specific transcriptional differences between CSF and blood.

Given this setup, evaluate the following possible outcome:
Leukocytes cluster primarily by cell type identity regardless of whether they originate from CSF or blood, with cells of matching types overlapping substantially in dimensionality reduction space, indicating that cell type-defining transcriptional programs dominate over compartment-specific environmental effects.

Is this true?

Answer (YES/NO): NO